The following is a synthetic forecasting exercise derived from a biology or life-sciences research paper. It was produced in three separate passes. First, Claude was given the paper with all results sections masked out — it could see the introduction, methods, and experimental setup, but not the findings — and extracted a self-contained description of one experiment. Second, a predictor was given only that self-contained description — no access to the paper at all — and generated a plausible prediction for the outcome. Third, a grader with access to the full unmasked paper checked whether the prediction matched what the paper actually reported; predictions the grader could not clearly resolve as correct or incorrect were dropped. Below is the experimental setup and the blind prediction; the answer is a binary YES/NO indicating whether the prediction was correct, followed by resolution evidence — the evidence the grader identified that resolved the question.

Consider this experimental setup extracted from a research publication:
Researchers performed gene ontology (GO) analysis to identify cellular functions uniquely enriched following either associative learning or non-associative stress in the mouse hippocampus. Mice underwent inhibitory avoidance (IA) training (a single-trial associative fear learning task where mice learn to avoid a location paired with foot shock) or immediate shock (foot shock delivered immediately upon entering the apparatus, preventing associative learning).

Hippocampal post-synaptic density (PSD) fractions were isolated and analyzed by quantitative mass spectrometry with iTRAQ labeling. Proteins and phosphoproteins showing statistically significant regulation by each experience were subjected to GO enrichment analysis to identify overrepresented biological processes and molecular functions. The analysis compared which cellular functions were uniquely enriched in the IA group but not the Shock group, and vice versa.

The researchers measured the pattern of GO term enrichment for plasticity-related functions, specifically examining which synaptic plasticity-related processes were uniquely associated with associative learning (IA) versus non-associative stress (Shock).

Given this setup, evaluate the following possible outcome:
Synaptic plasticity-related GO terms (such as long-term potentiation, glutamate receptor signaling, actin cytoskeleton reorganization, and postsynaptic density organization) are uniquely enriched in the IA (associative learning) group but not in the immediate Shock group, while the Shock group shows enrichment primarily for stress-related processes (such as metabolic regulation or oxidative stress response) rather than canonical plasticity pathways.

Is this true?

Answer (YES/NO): NO